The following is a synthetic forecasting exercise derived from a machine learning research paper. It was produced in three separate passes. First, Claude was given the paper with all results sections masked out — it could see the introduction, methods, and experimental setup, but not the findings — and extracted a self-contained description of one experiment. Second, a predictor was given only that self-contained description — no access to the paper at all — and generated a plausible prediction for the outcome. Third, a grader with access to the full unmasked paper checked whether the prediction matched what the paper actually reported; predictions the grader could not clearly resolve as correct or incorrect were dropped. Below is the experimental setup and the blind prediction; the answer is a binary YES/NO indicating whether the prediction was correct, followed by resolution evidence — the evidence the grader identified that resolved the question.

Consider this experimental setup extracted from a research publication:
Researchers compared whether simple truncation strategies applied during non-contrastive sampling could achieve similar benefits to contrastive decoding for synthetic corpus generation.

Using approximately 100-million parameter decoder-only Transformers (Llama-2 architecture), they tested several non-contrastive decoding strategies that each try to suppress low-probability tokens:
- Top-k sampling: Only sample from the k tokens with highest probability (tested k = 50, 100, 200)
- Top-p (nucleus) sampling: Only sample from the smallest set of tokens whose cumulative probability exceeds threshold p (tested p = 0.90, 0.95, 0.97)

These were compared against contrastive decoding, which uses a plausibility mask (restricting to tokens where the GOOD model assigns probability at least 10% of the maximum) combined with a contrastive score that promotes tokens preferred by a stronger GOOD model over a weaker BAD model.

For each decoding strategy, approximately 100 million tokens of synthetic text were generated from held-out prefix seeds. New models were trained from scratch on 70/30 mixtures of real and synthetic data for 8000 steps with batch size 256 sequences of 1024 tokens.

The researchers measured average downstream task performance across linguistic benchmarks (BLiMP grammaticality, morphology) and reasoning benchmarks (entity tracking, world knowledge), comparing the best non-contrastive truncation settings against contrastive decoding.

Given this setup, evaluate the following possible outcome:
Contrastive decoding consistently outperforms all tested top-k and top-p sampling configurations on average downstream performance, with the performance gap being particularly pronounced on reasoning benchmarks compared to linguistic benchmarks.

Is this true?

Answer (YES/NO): YES